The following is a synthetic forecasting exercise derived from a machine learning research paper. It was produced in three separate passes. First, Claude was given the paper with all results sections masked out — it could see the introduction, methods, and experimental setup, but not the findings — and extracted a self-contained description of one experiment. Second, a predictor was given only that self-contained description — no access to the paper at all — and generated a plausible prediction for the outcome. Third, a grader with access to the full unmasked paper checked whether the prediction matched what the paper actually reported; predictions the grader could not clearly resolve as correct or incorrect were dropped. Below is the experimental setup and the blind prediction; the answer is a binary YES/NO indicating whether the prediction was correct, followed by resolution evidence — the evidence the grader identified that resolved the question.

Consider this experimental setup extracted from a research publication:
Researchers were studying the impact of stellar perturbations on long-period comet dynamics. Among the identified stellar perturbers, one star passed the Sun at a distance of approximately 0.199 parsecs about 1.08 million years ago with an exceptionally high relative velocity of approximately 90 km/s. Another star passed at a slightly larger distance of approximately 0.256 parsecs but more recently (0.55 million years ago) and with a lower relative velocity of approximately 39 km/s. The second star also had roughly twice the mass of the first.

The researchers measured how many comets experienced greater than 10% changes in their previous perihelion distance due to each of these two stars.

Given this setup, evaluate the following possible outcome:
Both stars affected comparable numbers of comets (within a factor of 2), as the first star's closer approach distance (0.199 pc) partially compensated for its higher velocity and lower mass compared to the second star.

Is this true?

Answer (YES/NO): YES